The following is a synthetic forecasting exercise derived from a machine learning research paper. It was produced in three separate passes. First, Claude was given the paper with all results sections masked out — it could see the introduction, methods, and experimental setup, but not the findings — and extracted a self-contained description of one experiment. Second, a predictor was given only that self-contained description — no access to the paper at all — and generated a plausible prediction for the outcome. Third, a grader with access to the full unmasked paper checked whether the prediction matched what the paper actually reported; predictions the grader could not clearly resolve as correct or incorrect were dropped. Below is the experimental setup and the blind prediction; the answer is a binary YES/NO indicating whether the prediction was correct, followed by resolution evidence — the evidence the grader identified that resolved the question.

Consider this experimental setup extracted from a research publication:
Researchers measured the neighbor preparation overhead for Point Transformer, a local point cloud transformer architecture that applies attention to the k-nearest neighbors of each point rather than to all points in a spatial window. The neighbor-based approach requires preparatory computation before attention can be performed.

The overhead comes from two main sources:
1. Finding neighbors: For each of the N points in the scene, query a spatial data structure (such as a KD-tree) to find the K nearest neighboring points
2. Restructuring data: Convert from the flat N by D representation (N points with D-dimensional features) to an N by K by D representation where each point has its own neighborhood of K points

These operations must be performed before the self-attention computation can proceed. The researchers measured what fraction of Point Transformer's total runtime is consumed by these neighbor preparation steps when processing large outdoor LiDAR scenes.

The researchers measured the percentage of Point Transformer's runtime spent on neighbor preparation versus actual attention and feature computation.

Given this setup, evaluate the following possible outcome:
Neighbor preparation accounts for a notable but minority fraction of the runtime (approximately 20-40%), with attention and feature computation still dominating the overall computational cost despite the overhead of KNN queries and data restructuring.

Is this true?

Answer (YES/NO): NO